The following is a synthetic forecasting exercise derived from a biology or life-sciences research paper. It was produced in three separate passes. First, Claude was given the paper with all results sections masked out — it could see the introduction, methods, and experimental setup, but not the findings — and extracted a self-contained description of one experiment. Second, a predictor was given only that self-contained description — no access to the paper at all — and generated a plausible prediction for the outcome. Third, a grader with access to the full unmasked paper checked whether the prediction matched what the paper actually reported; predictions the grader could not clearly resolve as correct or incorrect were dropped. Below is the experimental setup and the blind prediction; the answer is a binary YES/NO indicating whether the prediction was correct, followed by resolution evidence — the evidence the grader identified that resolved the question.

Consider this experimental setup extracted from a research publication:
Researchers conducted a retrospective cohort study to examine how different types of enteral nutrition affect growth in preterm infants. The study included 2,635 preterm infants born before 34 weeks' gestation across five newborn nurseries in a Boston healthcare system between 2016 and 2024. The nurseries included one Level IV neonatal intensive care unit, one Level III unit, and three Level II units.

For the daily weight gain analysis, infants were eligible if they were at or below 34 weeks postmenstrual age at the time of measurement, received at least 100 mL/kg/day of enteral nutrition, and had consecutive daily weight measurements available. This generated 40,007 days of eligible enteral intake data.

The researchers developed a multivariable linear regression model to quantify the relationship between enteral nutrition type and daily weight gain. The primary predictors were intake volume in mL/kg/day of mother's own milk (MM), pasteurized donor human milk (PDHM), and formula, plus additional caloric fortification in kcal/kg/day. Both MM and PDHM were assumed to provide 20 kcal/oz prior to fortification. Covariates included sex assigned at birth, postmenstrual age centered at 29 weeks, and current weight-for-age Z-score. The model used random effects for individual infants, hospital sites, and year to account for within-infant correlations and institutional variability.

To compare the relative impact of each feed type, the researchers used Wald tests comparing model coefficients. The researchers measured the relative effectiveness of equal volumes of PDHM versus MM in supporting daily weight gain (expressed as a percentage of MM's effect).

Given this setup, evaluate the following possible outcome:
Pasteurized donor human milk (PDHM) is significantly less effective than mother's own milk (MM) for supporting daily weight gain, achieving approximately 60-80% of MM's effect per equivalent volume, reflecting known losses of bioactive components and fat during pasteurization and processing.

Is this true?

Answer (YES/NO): YES